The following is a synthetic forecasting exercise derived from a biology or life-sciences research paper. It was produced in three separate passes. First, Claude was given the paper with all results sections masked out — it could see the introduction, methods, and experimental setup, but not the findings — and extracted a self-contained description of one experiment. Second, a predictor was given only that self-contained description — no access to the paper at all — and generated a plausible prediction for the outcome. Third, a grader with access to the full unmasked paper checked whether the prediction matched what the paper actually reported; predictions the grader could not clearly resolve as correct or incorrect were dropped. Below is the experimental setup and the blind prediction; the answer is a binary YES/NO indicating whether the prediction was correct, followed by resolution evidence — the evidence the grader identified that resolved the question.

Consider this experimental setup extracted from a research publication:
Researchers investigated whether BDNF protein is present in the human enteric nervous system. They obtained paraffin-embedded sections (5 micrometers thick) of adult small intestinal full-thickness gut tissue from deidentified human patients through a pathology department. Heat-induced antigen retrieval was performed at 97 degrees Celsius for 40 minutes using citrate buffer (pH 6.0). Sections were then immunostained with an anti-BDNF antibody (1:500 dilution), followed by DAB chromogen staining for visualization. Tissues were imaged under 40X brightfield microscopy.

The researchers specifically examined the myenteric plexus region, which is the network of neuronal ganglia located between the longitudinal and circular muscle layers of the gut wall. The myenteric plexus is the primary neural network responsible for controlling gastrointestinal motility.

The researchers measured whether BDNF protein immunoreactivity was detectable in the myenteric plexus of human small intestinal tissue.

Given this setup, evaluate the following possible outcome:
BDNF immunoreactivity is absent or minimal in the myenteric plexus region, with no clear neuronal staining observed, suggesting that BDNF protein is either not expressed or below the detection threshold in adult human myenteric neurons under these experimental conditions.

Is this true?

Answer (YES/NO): NO